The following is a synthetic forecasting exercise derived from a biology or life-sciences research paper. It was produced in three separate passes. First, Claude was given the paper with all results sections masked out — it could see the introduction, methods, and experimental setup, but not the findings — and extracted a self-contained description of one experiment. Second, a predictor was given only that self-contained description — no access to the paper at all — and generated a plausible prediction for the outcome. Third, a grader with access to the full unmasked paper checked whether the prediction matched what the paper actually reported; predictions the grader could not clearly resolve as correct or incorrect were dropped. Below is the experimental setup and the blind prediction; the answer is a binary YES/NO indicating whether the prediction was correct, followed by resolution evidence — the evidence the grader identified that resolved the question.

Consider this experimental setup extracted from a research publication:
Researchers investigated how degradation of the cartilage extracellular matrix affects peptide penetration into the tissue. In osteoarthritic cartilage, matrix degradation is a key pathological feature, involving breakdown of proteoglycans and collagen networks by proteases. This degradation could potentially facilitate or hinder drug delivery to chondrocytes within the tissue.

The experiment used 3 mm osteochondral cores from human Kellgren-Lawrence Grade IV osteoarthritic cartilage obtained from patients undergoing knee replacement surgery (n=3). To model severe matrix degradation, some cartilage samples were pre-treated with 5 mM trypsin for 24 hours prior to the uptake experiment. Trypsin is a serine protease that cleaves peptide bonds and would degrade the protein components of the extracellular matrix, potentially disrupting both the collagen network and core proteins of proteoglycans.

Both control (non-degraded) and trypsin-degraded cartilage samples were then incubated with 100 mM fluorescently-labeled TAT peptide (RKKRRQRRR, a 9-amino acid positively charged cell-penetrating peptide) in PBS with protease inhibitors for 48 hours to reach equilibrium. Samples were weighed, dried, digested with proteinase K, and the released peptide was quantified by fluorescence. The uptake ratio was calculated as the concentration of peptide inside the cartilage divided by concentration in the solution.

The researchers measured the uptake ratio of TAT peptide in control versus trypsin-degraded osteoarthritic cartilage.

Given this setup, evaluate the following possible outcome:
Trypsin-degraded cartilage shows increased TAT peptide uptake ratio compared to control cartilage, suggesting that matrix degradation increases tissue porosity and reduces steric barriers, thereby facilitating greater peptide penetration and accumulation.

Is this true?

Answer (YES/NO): NO